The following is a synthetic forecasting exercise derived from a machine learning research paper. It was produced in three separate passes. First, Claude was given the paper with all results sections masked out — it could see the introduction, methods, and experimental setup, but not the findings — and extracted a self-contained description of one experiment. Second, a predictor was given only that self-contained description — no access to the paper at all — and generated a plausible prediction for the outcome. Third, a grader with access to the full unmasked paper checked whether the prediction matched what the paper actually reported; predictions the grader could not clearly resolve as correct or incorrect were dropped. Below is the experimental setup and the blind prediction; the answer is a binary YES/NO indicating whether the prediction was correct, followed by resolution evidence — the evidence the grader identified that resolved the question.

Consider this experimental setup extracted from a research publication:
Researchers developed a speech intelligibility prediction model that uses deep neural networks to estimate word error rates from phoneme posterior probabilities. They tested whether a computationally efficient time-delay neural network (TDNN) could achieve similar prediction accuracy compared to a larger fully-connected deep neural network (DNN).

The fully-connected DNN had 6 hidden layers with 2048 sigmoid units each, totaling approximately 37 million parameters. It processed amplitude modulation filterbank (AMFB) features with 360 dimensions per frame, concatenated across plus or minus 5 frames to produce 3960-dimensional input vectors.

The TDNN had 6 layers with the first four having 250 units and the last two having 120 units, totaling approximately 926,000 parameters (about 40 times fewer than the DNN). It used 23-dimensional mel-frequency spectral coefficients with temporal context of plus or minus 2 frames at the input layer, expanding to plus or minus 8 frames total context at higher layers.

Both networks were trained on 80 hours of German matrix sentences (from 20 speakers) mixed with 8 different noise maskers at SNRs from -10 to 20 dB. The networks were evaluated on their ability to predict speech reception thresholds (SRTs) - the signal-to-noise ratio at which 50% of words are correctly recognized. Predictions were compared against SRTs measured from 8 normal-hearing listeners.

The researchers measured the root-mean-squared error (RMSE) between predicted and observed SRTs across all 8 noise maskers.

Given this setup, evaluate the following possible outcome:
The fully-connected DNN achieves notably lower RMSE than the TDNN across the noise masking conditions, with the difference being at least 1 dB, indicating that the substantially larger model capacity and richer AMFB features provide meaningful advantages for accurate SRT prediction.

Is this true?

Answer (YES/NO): NO